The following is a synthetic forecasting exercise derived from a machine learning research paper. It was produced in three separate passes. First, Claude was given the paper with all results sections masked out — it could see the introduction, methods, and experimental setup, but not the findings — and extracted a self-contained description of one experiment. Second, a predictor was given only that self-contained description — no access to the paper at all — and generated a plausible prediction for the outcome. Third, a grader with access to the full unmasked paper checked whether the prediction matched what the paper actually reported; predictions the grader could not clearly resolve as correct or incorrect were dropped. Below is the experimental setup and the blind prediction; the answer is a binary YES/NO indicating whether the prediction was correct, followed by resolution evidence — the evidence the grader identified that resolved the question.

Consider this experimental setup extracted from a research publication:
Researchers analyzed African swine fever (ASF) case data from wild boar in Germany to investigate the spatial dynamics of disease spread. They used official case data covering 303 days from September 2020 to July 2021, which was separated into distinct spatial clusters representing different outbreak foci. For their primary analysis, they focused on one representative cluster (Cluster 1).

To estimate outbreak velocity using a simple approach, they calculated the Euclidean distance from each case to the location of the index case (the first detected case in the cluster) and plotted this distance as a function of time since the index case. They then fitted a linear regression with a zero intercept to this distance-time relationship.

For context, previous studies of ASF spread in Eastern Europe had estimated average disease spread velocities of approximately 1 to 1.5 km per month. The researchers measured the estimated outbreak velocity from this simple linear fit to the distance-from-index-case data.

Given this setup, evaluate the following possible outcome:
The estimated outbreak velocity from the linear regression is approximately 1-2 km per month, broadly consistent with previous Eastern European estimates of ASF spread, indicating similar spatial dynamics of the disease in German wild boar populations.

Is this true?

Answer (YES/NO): YES